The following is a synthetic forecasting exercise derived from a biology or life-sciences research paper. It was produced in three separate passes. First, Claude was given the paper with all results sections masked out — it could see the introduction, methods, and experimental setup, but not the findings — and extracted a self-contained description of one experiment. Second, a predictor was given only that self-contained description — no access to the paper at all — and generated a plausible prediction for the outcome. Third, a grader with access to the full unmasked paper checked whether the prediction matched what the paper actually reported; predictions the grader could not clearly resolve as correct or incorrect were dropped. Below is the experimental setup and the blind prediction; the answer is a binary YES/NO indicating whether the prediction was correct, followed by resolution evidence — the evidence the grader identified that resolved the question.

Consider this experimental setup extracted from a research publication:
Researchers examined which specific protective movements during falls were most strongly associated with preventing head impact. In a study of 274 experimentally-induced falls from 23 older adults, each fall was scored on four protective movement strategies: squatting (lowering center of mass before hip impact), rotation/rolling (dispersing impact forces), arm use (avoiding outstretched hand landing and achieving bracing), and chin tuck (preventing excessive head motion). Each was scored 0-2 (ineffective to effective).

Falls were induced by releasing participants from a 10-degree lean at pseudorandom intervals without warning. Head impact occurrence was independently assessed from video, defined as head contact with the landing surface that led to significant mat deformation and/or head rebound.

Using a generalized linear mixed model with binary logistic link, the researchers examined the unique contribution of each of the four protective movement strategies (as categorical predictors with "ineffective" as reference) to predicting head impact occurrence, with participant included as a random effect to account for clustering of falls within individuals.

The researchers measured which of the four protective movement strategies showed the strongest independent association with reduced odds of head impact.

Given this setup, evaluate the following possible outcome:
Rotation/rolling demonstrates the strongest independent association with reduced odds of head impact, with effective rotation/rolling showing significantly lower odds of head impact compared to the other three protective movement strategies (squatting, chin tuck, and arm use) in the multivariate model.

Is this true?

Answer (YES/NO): NO